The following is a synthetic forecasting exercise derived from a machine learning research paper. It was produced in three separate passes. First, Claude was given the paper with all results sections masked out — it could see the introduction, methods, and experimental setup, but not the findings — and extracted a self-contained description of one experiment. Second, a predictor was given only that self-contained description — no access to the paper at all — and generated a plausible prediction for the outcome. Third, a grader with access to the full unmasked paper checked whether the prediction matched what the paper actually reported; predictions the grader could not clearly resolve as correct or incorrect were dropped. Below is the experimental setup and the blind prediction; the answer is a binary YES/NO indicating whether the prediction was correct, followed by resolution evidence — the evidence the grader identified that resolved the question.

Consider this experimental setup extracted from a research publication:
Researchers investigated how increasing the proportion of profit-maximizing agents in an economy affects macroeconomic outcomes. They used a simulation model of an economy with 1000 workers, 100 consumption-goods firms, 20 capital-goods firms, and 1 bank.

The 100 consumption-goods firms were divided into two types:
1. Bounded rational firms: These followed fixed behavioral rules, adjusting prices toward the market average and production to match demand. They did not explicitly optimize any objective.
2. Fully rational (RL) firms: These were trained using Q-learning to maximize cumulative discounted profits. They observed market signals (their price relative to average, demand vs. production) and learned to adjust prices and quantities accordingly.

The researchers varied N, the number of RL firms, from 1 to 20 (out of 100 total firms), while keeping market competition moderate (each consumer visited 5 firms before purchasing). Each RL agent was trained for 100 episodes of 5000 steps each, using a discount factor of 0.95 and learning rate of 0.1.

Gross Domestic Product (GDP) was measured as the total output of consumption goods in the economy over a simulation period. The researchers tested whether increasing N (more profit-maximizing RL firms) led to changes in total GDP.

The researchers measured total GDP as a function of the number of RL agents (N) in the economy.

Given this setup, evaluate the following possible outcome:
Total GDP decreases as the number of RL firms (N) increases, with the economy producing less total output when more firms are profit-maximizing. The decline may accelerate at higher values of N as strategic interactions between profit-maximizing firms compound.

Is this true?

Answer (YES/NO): NO